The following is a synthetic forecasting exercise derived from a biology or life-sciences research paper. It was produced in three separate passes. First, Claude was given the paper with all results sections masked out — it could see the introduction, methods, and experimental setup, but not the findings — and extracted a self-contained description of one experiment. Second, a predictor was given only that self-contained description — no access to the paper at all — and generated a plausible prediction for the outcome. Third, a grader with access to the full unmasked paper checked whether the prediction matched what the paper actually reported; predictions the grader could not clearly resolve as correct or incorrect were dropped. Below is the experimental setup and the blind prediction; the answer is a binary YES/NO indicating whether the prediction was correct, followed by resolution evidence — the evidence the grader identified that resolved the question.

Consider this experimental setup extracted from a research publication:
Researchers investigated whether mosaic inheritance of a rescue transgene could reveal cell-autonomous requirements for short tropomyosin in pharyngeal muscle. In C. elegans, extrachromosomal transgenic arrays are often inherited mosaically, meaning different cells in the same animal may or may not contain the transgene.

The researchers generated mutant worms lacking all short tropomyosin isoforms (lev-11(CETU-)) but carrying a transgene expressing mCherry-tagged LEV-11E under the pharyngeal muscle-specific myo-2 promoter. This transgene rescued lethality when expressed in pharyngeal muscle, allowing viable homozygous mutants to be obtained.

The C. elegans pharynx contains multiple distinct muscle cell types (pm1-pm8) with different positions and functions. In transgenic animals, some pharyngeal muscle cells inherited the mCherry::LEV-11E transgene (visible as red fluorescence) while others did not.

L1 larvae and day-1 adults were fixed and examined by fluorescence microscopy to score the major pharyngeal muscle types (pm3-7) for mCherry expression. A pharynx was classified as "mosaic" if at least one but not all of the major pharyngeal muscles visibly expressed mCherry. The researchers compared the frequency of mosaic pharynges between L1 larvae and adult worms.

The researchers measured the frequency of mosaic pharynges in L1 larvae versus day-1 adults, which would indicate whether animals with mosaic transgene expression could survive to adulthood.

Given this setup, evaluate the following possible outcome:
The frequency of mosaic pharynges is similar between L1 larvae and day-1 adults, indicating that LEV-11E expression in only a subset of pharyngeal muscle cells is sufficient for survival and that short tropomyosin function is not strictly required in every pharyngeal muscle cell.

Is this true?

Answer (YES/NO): NO